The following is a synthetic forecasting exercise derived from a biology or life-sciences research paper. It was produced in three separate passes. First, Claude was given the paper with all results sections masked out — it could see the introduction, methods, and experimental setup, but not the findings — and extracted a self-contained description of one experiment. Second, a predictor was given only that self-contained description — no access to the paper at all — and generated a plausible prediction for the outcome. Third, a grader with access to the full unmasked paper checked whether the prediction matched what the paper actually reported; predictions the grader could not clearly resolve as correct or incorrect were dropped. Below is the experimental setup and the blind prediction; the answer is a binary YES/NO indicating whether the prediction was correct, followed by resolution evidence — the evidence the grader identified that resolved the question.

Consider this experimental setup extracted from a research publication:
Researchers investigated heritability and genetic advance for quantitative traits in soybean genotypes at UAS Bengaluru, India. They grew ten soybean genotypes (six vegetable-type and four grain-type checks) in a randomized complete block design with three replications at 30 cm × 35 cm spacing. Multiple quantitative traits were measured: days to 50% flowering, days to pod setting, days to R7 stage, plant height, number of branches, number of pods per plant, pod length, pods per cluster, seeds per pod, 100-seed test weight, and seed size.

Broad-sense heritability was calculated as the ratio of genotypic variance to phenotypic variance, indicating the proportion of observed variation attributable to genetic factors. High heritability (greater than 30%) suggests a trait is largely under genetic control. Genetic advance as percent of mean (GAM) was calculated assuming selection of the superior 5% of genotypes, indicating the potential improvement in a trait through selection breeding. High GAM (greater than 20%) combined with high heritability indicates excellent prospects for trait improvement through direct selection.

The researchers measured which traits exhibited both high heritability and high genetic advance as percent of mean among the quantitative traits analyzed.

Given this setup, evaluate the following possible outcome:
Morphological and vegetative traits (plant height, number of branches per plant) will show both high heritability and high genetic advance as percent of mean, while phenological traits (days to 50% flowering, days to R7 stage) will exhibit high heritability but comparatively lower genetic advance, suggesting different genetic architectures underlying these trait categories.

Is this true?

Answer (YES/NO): NO